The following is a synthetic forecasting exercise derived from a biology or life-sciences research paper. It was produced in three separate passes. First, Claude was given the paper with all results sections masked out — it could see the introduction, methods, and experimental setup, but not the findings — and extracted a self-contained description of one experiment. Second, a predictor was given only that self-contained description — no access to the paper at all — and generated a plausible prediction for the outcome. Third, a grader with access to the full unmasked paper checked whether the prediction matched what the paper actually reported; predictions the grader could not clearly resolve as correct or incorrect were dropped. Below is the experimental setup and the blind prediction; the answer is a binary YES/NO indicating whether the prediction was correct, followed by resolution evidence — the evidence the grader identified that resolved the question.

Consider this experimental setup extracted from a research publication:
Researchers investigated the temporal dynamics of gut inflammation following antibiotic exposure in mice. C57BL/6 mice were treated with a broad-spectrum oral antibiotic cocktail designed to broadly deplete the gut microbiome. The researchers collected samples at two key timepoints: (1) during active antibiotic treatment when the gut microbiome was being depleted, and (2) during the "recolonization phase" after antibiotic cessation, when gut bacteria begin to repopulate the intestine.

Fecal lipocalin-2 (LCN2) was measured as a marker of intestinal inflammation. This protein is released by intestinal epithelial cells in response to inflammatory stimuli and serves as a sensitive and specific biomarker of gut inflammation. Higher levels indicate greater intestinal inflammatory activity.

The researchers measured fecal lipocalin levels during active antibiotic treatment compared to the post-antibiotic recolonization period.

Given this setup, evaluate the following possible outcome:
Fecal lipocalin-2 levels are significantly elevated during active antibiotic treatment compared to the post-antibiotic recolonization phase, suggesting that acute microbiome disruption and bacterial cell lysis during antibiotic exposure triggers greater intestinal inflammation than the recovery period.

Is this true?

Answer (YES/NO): NO